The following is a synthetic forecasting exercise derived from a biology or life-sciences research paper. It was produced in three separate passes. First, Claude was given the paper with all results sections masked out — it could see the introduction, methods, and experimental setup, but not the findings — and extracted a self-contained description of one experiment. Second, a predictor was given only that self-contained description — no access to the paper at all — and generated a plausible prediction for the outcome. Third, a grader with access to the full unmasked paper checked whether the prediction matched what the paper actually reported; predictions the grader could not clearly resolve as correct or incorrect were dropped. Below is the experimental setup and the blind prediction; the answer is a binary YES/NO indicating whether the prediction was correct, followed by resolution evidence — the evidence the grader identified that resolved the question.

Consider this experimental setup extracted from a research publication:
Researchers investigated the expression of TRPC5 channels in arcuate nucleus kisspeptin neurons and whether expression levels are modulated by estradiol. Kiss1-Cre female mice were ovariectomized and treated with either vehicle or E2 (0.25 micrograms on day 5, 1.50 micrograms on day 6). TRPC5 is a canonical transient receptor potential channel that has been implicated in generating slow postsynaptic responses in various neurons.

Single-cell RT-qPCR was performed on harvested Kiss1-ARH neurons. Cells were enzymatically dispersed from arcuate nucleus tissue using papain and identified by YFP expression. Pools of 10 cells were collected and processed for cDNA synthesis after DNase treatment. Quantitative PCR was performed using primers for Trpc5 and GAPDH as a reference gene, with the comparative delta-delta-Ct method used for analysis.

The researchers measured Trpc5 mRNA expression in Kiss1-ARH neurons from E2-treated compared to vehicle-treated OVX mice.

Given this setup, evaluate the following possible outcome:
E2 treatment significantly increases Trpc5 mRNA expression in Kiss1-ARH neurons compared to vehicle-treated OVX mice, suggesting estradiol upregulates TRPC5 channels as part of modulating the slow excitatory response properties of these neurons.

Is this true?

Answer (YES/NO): NO